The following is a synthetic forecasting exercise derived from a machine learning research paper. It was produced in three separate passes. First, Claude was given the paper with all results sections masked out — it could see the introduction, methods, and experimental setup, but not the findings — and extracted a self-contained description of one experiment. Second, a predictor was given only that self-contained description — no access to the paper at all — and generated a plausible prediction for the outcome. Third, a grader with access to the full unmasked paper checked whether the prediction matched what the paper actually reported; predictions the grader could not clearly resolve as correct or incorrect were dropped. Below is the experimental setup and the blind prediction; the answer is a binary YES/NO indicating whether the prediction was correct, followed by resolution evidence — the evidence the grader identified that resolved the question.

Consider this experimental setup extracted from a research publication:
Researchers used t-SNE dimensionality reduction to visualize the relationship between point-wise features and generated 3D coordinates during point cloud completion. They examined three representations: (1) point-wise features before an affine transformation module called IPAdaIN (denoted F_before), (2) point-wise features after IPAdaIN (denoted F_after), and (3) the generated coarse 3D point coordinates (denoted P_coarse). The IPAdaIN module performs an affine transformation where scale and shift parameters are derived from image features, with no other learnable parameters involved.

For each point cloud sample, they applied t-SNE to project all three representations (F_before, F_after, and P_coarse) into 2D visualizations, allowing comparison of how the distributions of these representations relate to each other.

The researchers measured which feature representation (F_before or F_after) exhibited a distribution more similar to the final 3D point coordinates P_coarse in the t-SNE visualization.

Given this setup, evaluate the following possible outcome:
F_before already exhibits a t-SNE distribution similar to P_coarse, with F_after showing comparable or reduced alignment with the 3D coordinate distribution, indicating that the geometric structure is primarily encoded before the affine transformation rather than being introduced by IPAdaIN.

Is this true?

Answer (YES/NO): NO